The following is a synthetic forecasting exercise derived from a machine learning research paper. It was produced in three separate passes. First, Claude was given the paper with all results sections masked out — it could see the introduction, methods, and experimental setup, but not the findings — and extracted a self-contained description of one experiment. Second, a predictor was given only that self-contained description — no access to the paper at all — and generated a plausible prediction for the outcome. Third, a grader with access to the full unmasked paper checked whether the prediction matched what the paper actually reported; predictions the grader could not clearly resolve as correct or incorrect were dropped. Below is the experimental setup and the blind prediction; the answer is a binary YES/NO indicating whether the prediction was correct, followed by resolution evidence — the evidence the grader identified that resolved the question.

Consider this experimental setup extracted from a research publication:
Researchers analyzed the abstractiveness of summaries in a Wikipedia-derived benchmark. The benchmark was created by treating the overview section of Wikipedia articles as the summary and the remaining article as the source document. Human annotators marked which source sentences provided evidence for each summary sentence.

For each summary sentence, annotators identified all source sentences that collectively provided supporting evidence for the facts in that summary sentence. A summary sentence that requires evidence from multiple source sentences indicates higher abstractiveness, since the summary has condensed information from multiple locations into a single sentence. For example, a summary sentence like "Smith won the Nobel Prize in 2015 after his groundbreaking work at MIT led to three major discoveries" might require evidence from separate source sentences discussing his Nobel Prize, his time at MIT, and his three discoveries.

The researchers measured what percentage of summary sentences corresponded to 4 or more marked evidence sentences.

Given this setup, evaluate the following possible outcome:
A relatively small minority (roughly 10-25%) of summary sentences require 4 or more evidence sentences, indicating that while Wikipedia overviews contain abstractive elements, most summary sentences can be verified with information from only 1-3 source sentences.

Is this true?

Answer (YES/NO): NO